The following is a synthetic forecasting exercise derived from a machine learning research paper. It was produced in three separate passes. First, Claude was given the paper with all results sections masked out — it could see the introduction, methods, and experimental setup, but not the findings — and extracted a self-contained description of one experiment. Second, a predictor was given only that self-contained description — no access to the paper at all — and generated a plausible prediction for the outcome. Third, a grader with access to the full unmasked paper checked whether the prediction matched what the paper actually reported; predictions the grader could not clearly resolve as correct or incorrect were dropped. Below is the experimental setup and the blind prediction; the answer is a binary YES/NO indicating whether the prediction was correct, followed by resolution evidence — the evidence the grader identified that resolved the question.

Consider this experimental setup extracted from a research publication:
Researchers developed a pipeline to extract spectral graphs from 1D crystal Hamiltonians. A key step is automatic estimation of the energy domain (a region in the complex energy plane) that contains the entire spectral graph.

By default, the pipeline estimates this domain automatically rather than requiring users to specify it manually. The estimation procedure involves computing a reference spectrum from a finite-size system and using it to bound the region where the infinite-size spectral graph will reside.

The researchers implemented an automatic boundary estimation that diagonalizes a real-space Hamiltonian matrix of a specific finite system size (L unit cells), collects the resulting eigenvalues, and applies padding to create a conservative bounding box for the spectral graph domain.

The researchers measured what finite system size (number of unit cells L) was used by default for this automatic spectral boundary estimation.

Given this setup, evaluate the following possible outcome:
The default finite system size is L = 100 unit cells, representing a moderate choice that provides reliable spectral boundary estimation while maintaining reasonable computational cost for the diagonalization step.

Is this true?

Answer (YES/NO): NO